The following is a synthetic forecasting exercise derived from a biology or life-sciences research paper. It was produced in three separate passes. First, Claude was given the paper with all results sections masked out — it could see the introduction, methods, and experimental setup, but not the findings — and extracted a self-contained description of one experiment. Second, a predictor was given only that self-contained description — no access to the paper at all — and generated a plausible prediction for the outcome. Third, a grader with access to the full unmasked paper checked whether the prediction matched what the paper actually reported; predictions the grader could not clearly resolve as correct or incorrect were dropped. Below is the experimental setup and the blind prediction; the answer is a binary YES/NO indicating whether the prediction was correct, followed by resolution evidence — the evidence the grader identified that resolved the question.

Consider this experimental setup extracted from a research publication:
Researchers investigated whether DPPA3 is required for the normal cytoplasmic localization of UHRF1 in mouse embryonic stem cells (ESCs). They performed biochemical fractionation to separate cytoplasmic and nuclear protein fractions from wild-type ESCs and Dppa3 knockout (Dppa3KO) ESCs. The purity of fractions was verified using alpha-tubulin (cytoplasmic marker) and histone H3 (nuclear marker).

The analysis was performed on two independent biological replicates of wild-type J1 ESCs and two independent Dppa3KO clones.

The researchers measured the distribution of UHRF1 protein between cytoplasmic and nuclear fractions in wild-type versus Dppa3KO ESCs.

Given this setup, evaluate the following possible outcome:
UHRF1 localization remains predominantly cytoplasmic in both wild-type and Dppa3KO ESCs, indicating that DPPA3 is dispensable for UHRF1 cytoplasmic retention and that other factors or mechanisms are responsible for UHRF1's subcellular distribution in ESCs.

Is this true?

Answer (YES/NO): NO